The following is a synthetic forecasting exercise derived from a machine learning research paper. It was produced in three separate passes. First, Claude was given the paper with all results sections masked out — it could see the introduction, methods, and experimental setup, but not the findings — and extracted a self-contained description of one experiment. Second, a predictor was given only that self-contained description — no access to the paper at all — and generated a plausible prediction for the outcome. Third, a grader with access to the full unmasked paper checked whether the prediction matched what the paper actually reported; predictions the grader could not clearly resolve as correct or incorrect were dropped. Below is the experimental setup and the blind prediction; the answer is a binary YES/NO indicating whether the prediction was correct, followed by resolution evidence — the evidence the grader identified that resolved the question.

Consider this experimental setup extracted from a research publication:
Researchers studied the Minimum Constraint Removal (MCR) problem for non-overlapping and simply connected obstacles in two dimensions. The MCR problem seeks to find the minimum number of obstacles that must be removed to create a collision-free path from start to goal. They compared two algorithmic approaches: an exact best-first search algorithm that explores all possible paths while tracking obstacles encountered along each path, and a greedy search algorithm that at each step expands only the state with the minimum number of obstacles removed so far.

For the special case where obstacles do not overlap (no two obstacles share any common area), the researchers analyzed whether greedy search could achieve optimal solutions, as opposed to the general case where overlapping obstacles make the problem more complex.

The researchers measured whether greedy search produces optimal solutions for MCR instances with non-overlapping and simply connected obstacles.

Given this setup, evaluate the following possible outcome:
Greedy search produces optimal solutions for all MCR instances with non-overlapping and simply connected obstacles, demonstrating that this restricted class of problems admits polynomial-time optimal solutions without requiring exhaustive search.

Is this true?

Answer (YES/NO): YES